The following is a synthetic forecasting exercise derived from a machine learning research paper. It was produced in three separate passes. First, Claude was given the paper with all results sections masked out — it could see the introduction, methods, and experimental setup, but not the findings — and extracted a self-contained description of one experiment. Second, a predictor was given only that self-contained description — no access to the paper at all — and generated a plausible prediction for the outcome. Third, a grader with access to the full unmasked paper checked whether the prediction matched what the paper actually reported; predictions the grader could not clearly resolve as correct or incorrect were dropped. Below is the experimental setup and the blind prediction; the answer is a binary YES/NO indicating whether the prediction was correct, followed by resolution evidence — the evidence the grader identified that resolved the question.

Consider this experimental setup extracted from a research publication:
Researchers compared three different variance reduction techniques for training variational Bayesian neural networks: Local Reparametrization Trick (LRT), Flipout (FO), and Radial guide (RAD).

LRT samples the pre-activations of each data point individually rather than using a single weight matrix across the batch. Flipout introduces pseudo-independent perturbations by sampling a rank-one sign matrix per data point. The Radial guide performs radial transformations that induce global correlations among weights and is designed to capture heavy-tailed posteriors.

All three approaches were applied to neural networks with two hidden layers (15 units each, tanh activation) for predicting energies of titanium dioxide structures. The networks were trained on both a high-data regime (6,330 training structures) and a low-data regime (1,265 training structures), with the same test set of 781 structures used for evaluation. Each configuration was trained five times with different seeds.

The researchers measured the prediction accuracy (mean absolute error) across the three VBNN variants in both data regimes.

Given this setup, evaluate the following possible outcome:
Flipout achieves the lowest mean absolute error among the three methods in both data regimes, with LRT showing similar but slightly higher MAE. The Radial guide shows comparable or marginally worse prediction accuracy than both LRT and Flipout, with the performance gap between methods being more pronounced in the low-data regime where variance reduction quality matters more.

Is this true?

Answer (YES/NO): NO